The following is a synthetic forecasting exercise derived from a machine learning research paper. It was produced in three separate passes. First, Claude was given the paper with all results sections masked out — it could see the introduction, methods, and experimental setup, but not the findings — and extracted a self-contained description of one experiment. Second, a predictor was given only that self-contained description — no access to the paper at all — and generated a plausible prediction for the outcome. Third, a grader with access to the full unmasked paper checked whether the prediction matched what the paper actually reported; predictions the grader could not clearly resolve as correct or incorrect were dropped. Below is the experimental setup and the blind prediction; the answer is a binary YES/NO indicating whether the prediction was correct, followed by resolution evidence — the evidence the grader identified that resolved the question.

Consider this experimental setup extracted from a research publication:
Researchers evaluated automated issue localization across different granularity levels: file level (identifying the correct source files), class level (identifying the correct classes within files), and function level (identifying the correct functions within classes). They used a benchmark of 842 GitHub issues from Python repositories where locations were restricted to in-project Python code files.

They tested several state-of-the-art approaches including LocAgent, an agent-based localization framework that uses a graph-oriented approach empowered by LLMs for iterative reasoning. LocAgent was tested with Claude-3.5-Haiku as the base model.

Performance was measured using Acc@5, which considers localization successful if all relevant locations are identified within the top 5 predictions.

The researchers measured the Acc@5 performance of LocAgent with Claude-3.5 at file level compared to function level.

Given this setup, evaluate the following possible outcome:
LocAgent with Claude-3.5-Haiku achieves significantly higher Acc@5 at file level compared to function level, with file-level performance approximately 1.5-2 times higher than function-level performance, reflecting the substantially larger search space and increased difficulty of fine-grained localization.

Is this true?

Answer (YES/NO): YES